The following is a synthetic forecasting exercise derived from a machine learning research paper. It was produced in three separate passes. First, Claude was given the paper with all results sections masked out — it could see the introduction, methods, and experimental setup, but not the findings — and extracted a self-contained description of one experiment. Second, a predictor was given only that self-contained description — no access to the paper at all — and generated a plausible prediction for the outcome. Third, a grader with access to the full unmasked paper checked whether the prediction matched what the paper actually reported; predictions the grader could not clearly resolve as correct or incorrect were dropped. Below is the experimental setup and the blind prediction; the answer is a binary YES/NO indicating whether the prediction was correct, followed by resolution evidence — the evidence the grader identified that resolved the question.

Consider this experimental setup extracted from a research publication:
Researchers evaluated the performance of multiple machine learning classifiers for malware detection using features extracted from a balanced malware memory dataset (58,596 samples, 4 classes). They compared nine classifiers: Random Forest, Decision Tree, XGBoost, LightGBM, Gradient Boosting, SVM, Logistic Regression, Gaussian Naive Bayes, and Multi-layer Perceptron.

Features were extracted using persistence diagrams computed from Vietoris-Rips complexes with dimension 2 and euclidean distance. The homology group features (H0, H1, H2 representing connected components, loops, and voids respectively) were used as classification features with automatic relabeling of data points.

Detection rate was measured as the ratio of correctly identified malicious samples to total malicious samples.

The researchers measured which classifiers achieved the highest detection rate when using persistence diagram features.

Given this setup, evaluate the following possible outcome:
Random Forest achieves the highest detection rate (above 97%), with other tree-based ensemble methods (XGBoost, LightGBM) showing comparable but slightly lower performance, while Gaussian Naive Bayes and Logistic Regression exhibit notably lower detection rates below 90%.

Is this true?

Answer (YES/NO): NO